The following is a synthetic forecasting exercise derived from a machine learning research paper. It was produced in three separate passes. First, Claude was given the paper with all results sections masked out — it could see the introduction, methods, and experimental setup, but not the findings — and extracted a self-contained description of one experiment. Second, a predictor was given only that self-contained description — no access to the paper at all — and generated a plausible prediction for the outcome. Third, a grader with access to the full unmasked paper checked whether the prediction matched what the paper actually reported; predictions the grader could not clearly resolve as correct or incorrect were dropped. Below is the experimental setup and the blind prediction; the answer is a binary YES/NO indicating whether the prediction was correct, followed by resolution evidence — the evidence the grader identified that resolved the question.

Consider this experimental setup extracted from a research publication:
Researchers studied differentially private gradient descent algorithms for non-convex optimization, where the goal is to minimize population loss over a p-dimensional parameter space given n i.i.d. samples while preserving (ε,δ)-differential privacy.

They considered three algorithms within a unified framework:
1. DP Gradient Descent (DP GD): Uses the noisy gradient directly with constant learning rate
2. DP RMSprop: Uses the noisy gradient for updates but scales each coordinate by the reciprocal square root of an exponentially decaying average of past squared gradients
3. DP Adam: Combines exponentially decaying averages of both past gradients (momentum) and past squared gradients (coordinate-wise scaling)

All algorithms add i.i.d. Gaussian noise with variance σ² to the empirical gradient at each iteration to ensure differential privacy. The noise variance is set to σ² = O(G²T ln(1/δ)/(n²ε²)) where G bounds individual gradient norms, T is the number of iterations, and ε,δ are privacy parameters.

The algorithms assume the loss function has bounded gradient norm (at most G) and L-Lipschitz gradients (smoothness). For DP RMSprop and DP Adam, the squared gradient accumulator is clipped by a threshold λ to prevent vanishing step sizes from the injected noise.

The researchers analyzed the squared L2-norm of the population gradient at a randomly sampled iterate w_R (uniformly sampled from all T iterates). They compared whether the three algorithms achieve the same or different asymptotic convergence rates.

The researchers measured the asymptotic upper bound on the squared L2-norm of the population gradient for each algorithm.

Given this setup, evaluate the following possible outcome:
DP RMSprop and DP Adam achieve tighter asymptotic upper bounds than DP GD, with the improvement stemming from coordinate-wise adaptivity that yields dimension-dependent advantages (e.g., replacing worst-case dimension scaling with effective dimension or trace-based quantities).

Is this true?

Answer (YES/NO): NO